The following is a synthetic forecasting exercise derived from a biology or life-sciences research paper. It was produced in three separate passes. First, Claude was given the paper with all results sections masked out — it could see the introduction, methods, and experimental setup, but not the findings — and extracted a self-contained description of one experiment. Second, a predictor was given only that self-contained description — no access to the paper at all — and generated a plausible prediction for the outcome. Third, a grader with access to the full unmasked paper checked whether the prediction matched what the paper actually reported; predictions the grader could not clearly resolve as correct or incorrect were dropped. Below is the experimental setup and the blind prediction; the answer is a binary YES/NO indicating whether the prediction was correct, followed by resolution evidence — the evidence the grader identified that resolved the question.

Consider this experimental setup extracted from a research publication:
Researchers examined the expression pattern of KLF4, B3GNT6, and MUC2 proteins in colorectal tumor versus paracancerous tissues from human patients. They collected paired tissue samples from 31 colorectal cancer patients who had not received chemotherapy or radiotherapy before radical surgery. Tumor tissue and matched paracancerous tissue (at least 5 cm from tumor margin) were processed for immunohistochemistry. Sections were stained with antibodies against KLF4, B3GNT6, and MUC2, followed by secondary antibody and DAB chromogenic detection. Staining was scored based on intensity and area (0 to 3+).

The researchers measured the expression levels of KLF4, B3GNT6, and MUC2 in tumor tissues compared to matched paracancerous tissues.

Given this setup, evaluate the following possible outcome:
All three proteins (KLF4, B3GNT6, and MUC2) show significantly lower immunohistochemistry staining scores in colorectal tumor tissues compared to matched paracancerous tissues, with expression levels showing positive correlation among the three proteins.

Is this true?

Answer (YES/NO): YES